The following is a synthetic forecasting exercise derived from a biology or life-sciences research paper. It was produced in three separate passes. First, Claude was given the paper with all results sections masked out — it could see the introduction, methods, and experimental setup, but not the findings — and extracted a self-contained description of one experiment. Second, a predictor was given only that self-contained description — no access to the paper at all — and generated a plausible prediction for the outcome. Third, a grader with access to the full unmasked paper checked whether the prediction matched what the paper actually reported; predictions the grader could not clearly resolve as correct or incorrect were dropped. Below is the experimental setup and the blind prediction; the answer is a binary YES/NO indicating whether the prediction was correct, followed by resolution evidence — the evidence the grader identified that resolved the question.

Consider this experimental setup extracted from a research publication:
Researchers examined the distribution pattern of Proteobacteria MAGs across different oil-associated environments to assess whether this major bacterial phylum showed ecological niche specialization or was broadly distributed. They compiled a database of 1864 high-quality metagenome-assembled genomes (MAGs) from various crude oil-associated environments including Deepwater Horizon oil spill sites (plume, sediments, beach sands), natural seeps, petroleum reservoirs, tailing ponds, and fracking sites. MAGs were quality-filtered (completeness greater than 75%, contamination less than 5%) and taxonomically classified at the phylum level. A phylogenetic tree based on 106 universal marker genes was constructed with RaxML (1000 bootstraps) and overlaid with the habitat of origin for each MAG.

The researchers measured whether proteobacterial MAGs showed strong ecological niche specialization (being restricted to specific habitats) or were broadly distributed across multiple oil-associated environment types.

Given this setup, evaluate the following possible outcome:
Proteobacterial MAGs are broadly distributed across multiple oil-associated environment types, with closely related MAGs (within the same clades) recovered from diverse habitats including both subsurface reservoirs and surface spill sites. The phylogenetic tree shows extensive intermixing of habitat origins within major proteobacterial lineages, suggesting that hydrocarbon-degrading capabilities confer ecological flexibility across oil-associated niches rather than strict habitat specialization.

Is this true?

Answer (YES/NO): YES